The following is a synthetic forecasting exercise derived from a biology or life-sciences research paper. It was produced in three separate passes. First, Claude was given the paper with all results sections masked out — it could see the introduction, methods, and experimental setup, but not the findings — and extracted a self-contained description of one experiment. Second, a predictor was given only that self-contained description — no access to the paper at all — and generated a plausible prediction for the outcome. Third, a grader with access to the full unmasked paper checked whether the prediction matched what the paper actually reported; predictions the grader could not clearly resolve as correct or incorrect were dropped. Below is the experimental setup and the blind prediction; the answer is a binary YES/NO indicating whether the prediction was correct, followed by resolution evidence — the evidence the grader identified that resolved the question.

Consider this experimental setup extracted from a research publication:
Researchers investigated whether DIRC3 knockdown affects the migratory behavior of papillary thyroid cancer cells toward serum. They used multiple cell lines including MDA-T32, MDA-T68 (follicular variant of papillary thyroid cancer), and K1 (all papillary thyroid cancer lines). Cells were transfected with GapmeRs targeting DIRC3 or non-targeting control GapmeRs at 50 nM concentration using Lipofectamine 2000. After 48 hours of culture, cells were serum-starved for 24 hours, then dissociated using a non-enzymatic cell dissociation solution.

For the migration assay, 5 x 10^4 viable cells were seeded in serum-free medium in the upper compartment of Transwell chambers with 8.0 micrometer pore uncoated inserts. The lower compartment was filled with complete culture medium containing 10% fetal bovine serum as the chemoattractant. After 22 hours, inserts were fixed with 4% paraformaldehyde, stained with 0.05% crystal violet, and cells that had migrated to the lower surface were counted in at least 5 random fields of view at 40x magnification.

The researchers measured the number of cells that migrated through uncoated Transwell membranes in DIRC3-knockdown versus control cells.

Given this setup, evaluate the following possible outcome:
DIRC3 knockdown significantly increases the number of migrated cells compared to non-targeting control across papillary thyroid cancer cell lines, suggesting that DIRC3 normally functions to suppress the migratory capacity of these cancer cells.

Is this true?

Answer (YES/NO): YES